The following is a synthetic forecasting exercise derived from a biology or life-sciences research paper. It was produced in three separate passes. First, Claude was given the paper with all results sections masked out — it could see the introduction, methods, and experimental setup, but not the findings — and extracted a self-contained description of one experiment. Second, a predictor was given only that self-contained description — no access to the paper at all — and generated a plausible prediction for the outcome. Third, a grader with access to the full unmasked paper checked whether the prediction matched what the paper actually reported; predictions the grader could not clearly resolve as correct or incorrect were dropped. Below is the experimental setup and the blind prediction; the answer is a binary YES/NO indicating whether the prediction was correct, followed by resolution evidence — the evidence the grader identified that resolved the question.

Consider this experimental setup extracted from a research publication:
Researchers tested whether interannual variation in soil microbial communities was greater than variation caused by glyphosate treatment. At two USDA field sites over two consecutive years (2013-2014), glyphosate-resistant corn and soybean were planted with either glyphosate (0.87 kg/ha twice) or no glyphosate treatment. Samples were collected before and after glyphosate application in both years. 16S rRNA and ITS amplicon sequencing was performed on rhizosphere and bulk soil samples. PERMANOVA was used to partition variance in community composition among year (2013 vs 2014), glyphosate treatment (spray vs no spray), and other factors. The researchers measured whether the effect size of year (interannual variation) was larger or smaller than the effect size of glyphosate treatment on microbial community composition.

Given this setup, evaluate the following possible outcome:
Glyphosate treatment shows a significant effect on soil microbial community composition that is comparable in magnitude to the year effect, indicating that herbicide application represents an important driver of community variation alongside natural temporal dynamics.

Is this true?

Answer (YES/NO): NO